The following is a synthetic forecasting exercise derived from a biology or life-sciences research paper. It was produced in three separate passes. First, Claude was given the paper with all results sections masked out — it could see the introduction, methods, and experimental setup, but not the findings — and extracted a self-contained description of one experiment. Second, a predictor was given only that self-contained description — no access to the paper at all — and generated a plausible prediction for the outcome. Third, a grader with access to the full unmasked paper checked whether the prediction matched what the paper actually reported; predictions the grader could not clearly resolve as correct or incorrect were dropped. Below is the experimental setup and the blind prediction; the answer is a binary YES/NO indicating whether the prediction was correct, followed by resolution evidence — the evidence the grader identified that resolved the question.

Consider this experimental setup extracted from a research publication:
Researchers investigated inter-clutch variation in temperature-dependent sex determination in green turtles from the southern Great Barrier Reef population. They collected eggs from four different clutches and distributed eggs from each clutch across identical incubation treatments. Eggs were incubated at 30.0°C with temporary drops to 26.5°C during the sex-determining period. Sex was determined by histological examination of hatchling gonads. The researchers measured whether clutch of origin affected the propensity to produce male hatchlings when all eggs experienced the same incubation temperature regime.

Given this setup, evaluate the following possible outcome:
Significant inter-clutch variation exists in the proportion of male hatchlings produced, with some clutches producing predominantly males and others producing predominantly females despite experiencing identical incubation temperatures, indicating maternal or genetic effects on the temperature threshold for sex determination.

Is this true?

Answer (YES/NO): NO